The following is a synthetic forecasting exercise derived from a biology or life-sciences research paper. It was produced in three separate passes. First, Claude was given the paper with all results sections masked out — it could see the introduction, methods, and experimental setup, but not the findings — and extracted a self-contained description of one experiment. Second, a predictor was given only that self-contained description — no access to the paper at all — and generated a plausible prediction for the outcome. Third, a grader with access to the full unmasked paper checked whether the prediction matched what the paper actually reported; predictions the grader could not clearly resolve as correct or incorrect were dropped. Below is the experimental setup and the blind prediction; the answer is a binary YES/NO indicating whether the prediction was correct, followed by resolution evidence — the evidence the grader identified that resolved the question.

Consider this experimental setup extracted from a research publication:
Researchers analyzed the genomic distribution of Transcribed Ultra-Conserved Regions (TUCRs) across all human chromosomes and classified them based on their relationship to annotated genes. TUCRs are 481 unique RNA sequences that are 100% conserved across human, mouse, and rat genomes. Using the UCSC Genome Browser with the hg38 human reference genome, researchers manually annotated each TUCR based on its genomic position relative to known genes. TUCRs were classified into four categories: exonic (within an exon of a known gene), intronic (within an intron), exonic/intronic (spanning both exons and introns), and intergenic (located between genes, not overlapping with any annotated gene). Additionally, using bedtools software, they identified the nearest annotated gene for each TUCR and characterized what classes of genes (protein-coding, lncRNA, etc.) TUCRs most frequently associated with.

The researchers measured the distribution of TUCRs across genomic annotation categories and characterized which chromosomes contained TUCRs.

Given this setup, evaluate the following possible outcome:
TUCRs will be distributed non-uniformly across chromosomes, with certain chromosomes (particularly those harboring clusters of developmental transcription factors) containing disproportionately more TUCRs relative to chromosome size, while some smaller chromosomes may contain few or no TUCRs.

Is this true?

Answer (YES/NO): NO